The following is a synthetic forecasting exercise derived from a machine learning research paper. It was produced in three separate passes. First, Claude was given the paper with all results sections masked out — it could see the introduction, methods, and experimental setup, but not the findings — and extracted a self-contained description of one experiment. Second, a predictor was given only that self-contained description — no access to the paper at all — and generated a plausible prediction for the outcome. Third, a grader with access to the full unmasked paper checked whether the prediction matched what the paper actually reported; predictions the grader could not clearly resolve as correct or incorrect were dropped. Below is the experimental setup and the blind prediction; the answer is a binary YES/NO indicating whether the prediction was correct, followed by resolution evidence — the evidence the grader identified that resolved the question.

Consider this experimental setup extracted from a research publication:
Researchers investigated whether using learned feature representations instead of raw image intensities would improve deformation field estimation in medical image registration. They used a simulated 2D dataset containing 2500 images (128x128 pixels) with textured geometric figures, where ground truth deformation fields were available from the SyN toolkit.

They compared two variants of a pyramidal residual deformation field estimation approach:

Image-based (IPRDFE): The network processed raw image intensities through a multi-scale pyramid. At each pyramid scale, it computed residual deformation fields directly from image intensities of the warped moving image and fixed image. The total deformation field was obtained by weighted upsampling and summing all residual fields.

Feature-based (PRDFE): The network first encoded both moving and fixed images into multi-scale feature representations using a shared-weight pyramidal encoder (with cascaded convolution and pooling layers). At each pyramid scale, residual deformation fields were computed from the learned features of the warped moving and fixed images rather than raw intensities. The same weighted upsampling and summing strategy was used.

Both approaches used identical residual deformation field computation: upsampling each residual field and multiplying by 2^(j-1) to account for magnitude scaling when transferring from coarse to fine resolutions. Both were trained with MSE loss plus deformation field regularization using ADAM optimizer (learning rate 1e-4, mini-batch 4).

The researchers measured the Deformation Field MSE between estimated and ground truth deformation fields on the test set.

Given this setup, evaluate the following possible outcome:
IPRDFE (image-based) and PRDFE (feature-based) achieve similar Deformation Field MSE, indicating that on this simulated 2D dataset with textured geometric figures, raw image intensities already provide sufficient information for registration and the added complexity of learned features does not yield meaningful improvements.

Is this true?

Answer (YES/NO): NO